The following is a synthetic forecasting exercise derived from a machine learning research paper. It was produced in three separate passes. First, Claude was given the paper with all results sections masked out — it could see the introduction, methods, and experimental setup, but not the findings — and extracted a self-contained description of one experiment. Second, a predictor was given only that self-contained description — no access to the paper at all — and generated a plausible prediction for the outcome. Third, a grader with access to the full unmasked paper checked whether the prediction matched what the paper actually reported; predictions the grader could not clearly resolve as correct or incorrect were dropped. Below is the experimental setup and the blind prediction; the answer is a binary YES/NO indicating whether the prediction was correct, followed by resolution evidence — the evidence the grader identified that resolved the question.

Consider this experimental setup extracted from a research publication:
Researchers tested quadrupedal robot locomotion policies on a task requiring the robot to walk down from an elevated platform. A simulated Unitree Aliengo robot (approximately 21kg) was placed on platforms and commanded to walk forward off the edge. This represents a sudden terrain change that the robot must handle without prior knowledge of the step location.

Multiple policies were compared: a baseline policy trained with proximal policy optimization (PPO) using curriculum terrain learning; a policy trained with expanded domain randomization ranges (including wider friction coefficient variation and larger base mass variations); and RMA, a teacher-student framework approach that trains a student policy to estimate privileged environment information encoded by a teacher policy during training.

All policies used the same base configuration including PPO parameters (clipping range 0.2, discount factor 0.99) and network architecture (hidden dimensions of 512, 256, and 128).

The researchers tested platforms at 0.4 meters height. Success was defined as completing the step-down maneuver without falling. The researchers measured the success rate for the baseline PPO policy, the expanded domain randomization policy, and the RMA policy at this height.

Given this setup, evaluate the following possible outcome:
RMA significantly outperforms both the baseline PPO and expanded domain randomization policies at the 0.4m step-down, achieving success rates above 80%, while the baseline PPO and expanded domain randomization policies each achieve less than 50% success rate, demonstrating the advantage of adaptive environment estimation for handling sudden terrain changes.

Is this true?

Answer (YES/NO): NO